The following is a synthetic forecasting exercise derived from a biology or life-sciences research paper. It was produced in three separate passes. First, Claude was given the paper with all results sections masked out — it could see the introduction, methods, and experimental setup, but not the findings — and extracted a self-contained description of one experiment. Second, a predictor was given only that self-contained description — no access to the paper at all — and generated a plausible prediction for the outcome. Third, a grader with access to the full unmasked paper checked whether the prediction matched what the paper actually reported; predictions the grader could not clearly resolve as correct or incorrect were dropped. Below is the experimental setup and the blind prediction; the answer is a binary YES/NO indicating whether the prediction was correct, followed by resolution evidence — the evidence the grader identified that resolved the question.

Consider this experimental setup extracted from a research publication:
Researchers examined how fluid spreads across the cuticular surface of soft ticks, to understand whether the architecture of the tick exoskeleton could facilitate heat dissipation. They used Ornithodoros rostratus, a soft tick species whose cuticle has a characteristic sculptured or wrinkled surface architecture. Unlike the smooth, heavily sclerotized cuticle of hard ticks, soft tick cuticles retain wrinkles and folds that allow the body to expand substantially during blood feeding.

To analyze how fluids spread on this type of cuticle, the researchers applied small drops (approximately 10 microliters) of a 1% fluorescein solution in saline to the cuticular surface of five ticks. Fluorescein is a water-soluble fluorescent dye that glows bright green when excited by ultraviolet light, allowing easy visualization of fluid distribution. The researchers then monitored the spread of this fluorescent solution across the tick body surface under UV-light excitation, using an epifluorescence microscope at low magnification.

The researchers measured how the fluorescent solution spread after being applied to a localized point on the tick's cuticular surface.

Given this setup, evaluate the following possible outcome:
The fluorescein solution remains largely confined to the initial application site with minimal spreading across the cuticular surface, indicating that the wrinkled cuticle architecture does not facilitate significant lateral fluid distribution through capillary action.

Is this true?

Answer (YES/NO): NO